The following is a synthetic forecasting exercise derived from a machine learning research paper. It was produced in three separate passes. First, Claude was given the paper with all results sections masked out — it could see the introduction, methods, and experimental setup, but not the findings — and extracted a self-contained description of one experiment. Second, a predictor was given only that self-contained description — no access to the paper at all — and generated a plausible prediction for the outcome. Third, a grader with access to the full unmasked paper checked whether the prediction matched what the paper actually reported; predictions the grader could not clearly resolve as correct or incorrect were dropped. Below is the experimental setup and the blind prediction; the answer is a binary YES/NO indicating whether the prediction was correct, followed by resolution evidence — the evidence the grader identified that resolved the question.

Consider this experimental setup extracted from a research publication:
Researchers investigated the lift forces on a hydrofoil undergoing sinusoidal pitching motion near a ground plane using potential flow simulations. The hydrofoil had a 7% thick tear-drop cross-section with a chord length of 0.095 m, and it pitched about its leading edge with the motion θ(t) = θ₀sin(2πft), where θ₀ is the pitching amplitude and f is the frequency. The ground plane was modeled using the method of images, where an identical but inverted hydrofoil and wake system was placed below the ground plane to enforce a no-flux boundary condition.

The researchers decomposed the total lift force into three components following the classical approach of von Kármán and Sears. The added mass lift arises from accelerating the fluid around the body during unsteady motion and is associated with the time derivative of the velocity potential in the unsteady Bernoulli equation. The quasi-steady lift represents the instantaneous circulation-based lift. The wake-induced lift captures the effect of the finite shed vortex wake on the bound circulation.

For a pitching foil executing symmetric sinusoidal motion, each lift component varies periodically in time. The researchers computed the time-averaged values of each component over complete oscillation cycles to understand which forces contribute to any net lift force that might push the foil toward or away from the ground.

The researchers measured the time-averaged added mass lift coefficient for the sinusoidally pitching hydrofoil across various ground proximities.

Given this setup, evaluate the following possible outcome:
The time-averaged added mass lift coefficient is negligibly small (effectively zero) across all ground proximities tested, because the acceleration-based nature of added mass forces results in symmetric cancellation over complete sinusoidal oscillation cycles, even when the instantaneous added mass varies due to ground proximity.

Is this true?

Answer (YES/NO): NO